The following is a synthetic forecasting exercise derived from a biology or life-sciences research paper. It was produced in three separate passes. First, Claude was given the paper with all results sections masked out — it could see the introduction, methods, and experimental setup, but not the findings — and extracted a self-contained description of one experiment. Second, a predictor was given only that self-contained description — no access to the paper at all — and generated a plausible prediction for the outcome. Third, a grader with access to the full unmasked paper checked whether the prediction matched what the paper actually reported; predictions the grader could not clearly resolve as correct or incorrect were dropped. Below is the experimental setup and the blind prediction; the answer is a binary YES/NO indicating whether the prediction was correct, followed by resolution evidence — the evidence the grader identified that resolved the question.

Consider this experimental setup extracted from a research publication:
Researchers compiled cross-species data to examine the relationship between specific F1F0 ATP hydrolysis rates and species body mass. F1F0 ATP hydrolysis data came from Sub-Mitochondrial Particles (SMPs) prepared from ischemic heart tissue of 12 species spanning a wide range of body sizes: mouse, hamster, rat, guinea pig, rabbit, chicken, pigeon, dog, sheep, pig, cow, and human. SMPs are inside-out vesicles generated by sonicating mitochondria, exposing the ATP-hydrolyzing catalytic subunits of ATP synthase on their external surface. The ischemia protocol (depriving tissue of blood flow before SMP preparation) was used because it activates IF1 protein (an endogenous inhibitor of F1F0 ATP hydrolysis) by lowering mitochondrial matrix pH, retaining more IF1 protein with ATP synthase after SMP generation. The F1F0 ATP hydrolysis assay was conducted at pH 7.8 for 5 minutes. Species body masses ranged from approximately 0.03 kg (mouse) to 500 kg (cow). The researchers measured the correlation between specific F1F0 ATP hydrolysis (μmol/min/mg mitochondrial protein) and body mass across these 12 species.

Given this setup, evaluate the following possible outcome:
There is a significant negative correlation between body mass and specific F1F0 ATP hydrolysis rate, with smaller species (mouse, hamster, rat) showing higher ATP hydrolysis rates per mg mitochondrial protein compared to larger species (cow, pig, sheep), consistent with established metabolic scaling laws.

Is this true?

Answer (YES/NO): YES